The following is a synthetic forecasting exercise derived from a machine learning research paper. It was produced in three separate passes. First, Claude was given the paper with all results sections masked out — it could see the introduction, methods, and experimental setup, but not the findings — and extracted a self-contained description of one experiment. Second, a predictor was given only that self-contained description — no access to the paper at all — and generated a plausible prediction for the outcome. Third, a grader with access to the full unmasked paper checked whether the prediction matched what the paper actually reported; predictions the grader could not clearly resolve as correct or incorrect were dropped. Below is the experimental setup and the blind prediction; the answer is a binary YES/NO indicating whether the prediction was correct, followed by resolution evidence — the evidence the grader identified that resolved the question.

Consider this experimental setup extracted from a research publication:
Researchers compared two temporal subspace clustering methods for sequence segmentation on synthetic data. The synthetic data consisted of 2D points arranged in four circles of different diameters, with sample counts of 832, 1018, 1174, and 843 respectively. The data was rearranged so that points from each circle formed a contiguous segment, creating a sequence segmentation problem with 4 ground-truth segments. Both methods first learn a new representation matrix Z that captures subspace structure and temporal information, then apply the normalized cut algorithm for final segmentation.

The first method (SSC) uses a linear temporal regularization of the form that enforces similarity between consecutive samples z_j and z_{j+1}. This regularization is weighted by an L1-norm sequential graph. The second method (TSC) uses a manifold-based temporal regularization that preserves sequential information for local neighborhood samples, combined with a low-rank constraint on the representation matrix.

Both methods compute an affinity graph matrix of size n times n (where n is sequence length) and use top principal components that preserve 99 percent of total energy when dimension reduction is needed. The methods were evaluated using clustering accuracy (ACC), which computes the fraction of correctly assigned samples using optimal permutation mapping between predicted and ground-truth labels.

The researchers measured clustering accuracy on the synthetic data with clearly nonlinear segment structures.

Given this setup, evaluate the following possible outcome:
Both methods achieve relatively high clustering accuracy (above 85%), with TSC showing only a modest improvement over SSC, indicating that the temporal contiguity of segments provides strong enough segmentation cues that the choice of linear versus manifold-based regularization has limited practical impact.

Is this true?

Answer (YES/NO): NO